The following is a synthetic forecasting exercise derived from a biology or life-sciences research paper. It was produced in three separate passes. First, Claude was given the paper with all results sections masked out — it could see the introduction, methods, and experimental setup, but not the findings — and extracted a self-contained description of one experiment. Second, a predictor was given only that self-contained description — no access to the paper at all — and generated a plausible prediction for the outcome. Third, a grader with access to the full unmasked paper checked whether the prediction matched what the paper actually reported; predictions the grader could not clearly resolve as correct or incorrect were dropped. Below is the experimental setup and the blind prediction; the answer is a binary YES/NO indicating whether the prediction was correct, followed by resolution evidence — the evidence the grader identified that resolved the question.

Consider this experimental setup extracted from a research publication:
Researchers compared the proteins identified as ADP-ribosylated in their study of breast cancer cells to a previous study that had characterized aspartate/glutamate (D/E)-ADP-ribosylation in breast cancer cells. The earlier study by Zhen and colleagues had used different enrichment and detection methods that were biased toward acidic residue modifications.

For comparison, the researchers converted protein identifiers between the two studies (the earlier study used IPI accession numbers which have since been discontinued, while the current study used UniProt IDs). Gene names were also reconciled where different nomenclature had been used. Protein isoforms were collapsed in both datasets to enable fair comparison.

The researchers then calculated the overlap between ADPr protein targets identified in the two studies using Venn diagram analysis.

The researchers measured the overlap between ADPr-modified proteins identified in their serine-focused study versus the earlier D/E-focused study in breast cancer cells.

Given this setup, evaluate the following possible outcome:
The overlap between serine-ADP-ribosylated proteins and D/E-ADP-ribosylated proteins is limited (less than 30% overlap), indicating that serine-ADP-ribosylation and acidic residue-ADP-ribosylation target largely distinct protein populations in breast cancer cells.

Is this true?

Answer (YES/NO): NO